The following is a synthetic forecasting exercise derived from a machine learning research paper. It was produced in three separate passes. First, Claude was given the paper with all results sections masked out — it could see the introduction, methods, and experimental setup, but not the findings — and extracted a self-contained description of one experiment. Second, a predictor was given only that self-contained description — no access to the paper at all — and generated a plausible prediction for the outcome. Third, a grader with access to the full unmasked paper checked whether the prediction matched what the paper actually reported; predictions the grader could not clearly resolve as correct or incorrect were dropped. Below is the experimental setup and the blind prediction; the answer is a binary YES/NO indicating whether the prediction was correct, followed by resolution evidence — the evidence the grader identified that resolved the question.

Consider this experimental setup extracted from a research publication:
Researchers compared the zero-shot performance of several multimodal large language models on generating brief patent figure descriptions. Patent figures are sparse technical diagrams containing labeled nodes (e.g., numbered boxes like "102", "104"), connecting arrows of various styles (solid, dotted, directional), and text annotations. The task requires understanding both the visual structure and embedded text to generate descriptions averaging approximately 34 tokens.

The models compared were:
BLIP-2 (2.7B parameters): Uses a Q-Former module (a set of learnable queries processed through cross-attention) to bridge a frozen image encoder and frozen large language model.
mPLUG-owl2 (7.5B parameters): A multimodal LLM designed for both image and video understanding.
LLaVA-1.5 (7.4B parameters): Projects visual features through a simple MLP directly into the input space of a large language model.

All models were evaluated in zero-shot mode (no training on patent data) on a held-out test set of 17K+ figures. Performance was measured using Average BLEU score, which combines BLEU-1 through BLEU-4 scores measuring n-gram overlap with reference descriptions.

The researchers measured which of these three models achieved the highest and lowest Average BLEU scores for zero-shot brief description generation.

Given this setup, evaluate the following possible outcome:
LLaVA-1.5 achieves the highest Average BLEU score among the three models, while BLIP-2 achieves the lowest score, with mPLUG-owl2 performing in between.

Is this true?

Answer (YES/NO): YES